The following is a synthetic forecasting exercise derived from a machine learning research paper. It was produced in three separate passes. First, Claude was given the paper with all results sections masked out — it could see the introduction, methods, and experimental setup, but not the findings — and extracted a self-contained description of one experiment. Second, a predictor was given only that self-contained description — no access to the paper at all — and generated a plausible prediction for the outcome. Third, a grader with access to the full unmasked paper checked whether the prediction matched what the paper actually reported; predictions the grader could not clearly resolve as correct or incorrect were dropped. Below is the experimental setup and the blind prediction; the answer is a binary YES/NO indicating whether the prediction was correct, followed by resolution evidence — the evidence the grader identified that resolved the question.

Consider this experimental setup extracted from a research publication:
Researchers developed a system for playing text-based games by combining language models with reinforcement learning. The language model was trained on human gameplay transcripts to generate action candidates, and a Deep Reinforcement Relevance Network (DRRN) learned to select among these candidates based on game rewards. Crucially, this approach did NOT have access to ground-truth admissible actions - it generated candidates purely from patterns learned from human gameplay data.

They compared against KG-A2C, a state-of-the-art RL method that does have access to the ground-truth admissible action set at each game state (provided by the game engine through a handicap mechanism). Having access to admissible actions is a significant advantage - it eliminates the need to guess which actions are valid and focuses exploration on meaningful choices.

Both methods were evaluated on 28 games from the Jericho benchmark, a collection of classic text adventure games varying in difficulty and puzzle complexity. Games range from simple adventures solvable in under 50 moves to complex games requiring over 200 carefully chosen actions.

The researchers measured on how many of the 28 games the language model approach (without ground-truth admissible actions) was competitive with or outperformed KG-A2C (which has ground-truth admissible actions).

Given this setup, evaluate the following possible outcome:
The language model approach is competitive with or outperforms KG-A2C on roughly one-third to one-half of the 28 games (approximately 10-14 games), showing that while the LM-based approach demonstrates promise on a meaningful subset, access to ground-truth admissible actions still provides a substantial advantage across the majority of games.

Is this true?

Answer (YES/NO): YES